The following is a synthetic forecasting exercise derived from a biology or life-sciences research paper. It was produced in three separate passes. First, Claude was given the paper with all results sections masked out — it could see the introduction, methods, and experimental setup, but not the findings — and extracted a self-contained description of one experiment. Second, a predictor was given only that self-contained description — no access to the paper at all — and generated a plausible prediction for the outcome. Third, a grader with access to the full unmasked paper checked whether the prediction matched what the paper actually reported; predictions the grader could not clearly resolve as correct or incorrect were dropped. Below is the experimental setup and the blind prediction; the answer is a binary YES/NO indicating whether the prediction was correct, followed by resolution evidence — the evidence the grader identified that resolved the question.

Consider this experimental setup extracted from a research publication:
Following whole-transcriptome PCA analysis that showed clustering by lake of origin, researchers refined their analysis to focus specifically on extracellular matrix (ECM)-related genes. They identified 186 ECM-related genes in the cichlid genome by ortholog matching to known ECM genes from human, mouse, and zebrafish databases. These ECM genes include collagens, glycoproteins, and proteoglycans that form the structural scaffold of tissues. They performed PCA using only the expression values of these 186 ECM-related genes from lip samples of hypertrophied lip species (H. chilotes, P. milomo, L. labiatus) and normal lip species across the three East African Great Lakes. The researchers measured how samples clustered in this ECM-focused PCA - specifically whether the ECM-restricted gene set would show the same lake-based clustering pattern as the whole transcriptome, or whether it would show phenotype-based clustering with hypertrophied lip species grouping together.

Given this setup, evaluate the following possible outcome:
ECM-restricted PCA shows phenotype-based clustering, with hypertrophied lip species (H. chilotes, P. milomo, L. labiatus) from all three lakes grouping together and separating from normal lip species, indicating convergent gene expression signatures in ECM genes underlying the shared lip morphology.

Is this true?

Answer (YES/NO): YES